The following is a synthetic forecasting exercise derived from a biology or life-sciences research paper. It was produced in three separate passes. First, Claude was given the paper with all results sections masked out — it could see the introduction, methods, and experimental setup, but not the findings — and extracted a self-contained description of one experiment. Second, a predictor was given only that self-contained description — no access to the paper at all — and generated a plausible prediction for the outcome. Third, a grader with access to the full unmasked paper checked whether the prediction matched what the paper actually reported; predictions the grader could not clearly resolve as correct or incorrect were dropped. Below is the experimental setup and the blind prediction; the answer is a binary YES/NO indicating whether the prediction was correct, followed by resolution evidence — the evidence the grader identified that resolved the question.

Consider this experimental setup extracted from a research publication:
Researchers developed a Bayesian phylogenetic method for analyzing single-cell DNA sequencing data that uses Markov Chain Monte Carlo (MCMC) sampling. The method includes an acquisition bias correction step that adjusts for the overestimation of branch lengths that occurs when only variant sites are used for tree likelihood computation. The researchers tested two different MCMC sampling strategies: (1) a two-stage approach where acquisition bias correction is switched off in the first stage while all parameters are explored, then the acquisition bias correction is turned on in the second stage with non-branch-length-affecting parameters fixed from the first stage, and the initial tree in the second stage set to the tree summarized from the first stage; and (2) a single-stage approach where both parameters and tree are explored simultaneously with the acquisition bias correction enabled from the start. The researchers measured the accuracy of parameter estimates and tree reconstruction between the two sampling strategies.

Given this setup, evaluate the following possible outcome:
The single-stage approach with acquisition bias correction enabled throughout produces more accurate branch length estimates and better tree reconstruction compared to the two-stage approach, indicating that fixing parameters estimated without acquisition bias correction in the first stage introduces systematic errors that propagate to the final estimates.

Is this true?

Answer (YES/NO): NO